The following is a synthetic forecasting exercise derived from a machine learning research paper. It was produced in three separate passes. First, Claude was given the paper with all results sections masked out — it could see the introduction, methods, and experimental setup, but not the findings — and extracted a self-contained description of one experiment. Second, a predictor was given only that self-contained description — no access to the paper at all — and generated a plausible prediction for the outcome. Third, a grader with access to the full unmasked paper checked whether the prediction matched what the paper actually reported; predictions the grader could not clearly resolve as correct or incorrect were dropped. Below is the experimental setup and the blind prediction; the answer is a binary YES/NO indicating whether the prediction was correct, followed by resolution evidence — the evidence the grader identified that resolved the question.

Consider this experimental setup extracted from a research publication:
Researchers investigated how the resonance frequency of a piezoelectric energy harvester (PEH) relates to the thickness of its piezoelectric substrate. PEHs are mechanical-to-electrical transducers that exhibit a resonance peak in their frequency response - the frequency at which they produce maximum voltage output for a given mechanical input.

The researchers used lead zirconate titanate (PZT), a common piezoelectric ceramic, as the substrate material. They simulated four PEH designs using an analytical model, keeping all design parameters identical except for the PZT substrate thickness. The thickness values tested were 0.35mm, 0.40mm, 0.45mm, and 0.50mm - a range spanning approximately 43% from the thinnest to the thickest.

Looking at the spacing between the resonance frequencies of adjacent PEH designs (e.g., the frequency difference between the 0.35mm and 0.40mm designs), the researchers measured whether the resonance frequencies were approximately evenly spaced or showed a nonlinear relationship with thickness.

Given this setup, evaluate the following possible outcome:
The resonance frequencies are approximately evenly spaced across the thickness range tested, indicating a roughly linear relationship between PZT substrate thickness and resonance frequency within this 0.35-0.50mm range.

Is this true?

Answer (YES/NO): YES